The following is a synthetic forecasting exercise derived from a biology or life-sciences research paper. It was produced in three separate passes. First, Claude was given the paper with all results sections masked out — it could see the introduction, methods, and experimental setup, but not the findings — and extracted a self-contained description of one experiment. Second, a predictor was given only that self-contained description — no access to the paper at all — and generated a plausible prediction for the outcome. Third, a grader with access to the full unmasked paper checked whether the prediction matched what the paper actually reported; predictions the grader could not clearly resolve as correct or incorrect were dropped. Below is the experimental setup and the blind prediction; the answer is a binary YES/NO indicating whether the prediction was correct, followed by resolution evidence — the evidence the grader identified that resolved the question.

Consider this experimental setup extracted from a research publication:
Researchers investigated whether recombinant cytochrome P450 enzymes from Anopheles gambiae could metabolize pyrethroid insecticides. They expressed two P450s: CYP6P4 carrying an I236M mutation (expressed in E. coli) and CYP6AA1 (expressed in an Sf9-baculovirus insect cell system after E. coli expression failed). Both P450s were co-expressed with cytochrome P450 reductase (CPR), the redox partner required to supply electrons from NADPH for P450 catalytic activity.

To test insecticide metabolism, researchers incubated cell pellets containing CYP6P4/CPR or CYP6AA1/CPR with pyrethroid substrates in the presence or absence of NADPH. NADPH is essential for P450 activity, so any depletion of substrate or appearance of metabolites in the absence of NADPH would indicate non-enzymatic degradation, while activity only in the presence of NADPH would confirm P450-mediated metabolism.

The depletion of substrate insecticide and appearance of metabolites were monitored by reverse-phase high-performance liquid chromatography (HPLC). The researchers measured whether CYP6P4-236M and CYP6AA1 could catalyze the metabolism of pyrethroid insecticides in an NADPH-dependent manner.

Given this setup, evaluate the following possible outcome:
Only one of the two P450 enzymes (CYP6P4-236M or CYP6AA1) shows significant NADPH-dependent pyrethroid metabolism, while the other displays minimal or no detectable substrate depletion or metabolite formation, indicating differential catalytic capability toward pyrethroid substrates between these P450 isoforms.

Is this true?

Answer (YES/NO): NO